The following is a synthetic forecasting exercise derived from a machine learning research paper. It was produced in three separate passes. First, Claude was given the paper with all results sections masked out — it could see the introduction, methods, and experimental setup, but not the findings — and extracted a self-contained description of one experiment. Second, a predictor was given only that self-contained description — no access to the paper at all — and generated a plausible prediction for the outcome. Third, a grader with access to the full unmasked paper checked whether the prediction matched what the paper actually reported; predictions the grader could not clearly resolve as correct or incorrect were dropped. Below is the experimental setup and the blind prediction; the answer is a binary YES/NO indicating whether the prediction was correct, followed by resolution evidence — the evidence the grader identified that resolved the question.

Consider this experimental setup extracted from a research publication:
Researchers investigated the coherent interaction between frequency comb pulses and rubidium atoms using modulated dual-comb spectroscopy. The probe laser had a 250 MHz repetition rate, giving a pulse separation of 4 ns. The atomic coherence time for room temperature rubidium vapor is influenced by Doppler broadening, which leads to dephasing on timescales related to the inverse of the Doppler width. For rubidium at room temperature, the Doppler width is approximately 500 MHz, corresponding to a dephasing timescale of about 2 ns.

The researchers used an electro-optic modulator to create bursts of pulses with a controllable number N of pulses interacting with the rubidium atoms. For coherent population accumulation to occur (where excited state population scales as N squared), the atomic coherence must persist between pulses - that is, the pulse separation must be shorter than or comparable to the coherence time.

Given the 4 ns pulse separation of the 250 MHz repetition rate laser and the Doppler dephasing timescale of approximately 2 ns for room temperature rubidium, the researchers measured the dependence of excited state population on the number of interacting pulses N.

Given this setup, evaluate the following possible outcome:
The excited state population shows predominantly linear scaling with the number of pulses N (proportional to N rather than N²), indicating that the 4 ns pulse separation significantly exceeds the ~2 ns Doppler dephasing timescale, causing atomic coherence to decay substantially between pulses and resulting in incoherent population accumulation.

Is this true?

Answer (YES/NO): NO